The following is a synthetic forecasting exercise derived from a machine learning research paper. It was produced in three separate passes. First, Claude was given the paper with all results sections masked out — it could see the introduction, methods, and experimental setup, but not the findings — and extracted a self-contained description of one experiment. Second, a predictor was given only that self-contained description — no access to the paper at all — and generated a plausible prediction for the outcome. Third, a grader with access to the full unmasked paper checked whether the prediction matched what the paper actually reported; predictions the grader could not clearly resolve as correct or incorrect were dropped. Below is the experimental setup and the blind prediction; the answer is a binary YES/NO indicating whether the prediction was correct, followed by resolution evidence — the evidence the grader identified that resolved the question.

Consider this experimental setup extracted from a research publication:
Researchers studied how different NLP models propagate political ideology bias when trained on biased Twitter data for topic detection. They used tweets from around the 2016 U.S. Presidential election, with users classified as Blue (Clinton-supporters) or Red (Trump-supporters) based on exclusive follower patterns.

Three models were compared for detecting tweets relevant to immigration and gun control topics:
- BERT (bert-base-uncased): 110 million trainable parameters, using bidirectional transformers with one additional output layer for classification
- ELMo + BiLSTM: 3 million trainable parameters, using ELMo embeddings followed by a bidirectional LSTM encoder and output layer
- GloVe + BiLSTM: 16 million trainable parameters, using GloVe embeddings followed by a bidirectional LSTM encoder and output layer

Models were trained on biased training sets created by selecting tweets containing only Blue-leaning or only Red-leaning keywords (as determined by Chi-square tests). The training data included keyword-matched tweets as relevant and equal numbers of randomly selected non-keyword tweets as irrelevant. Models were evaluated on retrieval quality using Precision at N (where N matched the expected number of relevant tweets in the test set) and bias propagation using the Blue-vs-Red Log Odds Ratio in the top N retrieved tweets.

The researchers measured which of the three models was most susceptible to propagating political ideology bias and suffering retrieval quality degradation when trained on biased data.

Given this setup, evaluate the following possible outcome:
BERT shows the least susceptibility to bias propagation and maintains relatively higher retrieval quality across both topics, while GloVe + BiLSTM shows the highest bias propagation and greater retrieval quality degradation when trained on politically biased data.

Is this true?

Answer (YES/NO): NO